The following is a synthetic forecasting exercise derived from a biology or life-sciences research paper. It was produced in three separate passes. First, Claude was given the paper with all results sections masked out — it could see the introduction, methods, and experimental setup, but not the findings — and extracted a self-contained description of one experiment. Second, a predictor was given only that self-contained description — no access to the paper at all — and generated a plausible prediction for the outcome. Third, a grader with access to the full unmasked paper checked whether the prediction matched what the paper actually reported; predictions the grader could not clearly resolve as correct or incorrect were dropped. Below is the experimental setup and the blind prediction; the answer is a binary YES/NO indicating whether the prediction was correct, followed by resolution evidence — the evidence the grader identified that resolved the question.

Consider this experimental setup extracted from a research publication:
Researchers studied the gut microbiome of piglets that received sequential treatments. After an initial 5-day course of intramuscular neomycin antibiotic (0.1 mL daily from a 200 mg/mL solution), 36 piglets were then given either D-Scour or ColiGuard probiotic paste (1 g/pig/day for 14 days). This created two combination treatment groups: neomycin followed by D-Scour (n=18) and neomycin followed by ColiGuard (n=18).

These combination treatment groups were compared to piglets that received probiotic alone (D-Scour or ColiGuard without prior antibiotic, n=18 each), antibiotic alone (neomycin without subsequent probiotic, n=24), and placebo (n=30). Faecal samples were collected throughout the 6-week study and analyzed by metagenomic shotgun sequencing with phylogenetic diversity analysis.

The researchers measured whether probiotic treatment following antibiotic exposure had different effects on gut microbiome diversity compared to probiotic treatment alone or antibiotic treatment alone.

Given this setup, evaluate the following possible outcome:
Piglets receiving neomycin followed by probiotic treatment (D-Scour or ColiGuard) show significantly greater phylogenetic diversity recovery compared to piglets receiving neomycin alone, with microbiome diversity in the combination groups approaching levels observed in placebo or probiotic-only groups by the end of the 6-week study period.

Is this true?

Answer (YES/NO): NO